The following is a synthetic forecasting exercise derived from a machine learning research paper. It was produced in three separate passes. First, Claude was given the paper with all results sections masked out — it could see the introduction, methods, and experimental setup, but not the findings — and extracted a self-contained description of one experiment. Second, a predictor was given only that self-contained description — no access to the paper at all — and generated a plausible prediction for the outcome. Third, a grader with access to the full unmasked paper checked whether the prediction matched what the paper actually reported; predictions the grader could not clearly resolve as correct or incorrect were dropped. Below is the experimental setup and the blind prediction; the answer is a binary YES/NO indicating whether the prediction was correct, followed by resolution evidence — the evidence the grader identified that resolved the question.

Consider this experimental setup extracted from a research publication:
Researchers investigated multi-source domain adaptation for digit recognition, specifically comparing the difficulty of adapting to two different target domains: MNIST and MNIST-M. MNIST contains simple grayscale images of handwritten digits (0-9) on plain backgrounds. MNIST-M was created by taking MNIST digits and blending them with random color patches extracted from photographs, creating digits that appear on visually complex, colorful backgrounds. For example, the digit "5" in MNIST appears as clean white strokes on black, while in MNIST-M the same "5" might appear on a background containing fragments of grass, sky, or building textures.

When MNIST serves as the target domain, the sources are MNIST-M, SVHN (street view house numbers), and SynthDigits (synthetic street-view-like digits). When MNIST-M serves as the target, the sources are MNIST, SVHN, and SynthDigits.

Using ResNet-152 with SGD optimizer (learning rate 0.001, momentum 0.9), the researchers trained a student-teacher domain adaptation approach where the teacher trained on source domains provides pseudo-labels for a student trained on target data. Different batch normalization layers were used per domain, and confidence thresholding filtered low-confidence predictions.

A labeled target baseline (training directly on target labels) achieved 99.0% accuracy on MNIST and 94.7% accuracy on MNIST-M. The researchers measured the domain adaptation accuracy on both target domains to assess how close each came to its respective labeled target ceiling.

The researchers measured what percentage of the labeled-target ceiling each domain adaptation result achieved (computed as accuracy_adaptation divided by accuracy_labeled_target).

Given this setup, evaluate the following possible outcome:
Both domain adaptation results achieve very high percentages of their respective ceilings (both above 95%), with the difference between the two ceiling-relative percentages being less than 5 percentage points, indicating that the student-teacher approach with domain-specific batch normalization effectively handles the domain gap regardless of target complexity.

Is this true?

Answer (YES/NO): NO